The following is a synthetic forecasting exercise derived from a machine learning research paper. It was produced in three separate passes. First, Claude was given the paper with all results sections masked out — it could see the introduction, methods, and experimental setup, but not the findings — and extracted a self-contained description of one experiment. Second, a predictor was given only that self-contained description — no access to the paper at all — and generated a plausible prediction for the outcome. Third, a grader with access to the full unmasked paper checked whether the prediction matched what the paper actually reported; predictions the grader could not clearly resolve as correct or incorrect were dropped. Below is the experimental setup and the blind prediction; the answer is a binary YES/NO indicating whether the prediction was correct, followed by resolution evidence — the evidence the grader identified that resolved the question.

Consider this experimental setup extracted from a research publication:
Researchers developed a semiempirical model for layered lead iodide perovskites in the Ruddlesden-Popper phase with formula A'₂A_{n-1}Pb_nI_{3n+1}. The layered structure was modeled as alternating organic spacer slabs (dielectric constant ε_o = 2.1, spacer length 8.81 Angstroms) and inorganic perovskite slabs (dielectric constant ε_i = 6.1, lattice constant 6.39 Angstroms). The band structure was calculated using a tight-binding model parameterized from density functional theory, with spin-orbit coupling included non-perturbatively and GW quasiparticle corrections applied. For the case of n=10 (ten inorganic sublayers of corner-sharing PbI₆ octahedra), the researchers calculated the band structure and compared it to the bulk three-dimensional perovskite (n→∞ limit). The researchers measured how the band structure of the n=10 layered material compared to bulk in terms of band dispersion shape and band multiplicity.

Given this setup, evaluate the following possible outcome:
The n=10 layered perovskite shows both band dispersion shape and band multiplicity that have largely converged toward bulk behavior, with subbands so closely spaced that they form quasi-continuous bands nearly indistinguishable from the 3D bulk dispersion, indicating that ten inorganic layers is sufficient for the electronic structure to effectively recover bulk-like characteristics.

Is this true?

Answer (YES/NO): NO